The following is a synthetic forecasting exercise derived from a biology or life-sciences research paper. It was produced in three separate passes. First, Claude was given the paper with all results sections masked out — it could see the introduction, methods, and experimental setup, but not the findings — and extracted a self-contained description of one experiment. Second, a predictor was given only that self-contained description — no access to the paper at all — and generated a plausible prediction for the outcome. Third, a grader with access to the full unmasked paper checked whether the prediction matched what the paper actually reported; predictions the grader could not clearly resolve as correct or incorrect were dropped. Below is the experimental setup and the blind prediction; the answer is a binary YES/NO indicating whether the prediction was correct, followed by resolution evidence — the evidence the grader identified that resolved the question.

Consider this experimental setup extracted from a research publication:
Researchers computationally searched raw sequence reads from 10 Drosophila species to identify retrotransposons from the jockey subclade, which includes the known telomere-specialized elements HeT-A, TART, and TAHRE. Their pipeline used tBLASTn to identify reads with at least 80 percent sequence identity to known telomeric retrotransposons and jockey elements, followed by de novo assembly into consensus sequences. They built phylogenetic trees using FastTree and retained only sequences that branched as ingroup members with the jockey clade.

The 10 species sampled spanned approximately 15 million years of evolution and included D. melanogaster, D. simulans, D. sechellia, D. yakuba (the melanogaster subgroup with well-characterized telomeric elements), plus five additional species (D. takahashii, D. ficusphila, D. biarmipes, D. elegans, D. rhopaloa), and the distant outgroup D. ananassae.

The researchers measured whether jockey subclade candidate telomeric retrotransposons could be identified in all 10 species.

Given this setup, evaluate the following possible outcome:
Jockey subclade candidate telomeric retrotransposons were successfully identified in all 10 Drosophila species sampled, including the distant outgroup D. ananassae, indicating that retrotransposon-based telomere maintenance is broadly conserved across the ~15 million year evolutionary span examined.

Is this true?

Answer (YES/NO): NO